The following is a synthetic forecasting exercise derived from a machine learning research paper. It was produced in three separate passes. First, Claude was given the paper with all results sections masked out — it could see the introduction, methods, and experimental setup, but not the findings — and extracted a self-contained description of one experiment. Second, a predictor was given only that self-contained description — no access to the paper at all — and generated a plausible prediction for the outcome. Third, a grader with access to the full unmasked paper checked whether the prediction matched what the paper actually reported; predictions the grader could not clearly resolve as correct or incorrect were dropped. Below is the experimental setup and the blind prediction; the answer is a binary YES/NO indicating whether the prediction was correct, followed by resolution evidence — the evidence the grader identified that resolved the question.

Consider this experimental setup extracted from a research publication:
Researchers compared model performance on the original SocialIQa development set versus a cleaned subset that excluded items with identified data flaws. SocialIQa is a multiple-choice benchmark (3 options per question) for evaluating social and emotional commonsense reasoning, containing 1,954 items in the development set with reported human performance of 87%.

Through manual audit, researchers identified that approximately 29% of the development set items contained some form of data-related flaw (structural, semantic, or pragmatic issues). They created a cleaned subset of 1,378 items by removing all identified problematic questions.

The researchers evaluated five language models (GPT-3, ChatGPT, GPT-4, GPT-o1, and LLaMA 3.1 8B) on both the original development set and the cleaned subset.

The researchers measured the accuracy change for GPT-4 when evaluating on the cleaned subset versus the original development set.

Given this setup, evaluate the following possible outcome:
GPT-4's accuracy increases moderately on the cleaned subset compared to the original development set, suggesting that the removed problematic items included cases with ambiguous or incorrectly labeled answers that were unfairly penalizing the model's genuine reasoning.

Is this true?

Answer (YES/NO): YES